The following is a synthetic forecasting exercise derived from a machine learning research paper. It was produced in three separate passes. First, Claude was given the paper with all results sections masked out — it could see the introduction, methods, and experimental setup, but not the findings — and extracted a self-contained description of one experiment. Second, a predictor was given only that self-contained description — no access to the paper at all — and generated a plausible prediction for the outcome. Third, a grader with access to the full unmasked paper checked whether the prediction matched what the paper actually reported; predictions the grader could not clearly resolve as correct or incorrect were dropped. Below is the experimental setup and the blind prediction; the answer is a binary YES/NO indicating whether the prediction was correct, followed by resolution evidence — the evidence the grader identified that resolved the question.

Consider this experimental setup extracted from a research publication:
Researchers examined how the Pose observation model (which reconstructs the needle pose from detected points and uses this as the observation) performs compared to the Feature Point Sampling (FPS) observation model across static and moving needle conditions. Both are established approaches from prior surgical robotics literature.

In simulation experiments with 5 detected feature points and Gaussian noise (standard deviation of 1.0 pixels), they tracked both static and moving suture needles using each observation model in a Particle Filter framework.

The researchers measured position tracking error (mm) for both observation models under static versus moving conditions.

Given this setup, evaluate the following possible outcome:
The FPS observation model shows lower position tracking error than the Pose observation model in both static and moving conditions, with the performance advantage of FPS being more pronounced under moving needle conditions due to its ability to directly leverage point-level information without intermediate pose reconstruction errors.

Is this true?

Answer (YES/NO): YES